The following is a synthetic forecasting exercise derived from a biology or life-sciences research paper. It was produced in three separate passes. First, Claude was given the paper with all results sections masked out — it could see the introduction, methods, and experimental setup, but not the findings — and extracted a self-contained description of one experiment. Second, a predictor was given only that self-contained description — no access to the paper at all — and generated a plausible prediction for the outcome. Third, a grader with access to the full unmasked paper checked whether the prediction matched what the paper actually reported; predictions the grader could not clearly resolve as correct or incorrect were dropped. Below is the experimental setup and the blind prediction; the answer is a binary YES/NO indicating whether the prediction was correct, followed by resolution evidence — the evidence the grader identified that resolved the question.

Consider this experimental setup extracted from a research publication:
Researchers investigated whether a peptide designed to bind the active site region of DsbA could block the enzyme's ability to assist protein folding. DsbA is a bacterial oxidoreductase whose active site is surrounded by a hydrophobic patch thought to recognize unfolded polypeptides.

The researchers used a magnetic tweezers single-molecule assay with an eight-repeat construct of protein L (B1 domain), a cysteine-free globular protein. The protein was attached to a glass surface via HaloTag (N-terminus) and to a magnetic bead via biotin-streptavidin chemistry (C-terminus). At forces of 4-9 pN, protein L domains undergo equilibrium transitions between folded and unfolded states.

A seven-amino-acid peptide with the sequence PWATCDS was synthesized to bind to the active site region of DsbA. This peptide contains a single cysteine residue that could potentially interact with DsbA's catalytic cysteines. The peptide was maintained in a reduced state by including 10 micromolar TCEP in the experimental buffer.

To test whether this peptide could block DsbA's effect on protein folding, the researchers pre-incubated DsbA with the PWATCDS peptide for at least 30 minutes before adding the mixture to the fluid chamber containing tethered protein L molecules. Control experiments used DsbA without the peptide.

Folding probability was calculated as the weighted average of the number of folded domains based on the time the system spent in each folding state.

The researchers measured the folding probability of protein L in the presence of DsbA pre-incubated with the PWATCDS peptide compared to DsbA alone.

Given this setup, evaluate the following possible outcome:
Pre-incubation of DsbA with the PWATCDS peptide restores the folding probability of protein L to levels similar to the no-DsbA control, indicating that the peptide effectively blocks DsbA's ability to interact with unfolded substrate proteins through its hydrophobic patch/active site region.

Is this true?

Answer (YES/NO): YES